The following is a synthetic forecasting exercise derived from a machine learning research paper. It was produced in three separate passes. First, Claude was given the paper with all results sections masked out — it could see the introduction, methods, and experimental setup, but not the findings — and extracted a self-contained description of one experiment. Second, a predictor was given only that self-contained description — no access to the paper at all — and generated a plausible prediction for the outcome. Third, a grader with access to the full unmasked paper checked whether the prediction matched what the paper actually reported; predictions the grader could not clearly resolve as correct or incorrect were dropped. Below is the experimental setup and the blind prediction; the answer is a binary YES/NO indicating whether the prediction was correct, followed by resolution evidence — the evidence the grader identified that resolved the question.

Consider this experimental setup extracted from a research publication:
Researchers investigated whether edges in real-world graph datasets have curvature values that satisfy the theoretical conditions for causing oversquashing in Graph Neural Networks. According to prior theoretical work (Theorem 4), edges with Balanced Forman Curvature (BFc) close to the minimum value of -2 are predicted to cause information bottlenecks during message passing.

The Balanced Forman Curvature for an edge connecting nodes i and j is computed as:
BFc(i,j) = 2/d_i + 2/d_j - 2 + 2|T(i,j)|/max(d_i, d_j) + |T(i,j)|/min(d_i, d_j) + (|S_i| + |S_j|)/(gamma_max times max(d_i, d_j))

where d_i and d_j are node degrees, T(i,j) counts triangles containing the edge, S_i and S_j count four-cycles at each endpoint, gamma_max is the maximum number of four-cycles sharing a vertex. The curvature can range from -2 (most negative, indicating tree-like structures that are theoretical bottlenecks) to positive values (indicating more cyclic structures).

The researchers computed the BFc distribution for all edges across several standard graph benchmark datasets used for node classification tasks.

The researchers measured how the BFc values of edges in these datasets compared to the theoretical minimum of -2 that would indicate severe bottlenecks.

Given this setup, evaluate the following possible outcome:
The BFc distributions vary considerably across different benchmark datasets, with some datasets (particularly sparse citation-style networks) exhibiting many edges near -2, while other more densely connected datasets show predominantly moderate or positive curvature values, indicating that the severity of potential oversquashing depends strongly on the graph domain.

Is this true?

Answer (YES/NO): NO